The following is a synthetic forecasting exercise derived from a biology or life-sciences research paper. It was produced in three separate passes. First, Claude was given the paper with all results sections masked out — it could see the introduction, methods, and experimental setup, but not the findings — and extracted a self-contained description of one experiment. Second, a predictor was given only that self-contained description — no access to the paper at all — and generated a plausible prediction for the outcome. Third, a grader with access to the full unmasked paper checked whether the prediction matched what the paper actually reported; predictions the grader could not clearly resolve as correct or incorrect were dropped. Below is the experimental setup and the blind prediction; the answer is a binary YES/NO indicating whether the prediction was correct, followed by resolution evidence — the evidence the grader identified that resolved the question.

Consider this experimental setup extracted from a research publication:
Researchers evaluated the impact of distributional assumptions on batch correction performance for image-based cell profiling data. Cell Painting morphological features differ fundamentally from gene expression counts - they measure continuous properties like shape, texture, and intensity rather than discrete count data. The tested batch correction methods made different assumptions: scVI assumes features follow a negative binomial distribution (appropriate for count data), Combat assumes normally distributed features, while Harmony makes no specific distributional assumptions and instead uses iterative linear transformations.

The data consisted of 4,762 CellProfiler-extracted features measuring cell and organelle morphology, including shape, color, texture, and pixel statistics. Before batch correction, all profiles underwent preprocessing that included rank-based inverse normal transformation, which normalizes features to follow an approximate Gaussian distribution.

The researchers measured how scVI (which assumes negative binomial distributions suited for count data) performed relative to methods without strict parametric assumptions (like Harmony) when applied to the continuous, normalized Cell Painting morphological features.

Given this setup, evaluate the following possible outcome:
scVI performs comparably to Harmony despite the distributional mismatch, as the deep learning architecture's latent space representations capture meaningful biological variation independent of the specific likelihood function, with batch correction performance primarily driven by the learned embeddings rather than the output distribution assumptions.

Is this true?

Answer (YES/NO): NO